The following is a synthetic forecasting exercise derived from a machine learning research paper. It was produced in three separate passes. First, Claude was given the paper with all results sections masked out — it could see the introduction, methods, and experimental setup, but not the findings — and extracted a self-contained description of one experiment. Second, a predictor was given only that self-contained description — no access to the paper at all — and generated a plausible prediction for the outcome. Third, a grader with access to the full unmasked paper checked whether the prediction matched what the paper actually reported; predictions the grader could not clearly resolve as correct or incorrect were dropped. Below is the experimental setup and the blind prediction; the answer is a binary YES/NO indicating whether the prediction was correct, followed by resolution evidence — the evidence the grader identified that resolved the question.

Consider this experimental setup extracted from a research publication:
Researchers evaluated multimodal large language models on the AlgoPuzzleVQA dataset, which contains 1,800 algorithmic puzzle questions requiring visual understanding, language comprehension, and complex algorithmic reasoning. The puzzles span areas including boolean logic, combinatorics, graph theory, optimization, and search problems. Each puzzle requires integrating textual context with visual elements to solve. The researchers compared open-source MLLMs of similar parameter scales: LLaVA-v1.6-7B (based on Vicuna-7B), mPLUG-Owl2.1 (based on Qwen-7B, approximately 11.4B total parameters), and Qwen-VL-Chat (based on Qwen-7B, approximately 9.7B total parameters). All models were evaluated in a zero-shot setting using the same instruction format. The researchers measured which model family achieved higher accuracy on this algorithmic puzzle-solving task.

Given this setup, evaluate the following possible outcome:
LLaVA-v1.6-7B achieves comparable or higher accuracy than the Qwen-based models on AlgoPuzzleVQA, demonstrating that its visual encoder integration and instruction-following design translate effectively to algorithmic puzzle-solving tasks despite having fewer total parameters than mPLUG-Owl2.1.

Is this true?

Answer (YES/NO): YES